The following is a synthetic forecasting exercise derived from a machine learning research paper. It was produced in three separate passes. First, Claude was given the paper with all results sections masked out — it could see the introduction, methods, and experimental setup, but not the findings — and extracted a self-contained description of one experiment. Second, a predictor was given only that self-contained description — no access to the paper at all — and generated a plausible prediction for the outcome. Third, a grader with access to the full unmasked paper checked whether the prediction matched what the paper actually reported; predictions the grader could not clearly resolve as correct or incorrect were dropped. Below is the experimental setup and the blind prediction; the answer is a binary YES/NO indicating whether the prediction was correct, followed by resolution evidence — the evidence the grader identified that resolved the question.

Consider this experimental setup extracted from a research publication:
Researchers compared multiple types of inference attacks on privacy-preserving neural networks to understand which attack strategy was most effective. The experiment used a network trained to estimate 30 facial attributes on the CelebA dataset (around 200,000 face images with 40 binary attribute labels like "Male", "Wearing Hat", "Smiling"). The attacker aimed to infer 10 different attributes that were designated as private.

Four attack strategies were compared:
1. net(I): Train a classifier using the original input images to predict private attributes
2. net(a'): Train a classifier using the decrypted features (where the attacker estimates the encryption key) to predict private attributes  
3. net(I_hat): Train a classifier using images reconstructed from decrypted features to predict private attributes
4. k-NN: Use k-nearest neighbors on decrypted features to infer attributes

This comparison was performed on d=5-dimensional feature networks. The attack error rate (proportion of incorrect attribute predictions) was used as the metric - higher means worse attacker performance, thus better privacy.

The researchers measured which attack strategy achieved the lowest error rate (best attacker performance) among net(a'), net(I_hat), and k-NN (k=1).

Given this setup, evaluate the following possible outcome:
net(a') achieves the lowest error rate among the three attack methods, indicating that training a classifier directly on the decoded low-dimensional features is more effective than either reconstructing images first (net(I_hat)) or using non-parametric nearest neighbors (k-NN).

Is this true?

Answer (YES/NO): NO